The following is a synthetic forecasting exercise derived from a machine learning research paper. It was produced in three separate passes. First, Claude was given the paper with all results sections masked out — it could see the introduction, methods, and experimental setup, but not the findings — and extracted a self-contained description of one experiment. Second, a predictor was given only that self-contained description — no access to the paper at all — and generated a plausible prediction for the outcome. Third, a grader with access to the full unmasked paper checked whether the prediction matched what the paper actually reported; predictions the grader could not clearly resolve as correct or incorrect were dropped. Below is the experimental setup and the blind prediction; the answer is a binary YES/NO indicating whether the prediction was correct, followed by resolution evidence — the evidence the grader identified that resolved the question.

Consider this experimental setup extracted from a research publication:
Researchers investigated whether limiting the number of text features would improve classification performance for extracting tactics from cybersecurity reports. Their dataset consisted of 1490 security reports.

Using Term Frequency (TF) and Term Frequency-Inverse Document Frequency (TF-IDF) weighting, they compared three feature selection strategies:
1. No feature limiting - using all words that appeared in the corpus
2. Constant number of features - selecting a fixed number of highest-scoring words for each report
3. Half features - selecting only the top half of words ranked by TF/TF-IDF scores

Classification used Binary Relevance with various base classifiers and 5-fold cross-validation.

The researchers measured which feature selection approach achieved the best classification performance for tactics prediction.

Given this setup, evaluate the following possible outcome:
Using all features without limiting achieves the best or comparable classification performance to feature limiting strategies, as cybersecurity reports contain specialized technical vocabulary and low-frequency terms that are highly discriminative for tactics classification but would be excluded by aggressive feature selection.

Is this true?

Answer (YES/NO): NO